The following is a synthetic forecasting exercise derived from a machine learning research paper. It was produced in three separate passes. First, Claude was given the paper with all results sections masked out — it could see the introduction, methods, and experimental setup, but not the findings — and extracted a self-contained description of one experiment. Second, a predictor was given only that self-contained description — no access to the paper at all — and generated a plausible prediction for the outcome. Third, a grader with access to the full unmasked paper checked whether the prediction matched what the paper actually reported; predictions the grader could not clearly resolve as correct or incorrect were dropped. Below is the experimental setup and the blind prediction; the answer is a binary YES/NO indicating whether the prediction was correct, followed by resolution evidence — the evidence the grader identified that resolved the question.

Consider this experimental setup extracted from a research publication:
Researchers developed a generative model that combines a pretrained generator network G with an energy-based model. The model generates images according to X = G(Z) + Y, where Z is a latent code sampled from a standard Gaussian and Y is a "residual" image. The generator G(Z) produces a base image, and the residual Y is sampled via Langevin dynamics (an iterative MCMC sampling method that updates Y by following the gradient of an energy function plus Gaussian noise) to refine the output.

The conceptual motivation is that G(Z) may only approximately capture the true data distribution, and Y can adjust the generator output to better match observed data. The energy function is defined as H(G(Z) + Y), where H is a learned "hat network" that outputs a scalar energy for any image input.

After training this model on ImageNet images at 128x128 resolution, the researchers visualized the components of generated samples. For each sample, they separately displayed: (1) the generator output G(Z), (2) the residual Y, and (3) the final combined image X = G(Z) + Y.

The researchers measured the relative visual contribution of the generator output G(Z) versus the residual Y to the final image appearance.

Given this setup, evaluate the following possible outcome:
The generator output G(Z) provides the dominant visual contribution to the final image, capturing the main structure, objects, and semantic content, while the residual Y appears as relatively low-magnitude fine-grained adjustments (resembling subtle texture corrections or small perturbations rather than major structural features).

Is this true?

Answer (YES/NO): YES